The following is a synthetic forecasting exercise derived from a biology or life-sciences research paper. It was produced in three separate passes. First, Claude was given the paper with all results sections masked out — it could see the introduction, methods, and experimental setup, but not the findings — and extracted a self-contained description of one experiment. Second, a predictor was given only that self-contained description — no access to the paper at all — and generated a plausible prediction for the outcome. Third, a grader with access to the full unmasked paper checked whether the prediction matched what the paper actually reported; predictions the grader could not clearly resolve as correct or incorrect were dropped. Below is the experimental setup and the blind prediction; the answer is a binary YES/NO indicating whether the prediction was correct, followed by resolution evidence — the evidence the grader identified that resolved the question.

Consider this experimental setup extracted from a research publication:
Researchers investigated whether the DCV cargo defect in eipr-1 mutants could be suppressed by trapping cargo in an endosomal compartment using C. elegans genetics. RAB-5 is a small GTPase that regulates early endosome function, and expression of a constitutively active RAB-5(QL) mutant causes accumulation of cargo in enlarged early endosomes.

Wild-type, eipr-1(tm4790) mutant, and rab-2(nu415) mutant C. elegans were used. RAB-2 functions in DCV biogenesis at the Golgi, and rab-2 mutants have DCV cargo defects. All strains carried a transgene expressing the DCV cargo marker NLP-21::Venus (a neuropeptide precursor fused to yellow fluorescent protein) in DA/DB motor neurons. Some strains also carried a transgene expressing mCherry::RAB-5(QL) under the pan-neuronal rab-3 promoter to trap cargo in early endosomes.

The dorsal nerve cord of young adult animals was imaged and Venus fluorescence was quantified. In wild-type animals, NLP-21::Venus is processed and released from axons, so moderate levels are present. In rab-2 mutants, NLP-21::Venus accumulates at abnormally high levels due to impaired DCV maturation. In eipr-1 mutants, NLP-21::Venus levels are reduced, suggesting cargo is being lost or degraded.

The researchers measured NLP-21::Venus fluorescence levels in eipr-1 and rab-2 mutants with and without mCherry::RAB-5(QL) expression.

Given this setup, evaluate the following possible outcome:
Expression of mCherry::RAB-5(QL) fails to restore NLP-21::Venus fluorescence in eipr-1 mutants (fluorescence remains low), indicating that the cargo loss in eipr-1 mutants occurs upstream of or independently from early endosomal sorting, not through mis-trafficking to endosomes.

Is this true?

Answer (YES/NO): NO